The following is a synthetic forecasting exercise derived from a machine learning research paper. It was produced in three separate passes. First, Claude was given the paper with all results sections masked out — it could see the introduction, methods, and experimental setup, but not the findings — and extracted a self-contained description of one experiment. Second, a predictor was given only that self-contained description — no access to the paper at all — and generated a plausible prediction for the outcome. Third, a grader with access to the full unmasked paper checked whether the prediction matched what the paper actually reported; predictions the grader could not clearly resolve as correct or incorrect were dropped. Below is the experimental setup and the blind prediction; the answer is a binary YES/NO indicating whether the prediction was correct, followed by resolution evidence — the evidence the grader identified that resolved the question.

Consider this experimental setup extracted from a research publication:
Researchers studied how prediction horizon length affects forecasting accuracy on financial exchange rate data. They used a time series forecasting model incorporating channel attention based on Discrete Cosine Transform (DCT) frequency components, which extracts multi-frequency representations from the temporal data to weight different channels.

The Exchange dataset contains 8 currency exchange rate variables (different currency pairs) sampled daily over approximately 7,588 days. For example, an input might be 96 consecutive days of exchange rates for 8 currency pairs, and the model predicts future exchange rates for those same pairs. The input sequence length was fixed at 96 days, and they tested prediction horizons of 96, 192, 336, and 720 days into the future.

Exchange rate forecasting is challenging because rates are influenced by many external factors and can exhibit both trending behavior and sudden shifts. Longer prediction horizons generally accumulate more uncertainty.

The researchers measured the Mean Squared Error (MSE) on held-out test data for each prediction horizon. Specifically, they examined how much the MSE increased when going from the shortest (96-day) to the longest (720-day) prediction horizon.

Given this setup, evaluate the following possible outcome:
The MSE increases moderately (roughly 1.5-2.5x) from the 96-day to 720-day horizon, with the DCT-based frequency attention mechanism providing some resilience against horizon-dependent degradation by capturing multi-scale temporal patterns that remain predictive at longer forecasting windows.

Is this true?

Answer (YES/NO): NO